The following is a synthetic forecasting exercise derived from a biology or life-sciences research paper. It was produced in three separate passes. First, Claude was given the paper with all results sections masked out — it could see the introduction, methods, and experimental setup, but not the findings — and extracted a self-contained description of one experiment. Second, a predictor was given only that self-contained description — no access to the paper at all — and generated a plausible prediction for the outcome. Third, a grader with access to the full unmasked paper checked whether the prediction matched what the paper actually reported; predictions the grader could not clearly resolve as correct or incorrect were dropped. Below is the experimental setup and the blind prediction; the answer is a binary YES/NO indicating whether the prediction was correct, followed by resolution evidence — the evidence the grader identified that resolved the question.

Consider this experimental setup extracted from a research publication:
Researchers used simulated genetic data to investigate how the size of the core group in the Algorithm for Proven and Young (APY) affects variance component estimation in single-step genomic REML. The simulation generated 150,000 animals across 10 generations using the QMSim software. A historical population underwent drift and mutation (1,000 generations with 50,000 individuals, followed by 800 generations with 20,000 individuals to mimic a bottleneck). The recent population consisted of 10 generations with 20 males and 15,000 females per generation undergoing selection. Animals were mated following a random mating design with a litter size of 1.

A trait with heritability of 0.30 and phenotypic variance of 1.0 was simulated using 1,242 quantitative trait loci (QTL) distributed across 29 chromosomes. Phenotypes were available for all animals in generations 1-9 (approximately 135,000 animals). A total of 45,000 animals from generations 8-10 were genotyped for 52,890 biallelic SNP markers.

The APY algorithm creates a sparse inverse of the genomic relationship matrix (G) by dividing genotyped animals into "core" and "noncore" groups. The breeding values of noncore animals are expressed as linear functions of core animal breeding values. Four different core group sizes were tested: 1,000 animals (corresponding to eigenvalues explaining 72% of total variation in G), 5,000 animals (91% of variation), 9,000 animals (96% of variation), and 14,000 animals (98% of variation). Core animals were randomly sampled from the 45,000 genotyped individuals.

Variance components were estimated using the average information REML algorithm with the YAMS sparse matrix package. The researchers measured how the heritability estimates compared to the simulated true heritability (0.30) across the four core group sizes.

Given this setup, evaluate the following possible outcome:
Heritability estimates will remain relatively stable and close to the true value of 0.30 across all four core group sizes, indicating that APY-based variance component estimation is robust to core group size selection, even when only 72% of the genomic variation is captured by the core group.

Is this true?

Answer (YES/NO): NO